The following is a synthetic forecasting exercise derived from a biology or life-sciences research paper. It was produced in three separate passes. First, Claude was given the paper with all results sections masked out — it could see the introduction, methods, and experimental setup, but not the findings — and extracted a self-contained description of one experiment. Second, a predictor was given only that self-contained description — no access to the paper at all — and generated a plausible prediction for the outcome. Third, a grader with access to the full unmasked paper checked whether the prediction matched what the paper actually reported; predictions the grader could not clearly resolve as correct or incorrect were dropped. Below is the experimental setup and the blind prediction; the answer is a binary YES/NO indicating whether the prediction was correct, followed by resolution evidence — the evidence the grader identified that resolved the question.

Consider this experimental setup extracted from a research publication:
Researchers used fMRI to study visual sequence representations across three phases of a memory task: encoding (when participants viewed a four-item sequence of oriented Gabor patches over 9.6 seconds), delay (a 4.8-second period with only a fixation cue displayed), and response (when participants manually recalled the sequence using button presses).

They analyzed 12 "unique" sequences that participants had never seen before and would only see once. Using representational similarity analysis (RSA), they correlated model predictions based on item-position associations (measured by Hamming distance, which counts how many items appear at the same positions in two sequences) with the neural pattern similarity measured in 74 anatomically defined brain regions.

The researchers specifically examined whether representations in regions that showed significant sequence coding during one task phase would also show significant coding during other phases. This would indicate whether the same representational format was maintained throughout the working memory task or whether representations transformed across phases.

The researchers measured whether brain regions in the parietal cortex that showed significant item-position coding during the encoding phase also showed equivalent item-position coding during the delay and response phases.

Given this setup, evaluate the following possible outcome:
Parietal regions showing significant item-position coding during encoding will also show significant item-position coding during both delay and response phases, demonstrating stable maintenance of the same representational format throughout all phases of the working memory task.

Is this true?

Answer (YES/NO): YES